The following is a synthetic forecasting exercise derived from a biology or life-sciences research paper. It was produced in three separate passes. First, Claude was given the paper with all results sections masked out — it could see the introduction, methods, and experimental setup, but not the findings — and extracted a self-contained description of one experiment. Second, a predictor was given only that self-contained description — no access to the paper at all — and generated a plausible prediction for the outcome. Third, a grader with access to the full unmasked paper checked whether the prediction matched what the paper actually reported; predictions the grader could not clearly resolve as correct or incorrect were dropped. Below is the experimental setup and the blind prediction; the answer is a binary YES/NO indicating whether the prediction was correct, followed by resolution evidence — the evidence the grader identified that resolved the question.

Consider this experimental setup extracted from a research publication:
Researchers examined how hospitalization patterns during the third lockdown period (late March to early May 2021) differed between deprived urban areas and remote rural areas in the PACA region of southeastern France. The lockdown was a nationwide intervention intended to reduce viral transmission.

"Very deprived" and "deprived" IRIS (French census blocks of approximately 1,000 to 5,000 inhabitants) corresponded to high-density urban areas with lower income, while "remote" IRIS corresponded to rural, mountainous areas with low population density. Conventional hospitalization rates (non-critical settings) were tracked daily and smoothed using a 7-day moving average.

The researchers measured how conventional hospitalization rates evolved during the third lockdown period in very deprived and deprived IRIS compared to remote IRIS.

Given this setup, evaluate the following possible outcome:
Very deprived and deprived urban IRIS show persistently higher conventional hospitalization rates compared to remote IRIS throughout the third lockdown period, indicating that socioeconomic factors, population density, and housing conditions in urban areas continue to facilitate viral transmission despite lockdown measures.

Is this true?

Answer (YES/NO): YES